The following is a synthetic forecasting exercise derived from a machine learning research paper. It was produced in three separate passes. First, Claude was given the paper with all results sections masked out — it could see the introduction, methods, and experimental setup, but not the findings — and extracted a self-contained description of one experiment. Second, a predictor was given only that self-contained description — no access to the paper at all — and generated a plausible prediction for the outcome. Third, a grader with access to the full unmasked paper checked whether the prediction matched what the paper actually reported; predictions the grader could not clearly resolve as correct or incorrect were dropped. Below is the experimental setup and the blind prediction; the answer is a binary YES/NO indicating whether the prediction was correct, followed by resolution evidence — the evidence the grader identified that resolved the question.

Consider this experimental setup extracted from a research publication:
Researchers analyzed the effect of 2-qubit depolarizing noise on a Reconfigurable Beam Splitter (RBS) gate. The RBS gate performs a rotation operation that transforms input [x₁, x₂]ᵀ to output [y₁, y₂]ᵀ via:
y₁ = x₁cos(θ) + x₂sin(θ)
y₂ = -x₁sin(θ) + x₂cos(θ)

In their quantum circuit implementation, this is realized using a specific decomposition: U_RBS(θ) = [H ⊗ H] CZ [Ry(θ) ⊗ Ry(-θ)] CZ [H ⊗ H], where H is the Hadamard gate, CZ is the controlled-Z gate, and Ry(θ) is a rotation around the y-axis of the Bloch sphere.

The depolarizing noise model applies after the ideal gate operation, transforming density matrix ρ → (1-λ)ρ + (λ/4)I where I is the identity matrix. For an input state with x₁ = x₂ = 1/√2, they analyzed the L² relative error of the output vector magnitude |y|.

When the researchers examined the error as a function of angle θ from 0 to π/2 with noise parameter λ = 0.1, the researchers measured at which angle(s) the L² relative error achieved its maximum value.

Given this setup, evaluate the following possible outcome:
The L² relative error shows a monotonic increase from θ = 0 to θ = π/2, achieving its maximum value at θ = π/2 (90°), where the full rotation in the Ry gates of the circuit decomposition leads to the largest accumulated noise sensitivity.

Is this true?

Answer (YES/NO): NO